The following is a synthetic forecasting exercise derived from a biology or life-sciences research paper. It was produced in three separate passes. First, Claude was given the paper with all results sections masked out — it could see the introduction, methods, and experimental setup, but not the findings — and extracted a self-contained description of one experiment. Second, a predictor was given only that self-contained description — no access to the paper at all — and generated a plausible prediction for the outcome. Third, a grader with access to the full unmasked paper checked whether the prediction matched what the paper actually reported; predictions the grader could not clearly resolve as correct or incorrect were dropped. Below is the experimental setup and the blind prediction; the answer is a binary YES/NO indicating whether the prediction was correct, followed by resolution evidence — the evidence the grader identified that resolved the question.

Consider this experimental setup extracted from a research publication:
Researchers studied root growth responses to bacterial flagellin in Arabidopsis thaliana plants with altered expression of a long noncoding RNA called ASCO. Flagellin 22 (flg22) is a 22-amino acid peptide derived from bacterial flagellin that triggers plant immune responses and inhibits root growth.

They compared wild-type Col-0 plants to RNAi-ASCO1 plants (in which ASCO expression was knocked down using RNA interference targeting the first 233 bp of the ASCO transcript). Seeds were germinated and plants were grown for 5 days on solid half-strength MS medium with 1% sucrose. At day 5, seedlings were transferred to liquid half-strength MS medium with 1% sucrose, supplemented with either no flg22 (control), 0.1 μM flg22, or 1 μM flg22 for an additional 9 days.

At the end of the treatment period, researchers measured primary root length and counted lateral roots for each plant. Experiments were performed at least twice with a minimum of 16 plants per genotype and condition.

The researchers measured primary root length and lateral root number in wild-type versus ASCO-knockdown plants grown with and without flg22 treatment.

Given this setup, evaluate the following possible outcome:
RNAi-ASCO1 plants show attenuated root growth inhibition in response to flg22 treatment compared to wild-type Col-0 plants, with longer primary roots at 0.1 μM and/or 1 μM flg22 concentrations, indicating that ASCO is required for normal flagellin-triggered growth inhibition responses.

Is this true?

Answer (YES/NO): NO